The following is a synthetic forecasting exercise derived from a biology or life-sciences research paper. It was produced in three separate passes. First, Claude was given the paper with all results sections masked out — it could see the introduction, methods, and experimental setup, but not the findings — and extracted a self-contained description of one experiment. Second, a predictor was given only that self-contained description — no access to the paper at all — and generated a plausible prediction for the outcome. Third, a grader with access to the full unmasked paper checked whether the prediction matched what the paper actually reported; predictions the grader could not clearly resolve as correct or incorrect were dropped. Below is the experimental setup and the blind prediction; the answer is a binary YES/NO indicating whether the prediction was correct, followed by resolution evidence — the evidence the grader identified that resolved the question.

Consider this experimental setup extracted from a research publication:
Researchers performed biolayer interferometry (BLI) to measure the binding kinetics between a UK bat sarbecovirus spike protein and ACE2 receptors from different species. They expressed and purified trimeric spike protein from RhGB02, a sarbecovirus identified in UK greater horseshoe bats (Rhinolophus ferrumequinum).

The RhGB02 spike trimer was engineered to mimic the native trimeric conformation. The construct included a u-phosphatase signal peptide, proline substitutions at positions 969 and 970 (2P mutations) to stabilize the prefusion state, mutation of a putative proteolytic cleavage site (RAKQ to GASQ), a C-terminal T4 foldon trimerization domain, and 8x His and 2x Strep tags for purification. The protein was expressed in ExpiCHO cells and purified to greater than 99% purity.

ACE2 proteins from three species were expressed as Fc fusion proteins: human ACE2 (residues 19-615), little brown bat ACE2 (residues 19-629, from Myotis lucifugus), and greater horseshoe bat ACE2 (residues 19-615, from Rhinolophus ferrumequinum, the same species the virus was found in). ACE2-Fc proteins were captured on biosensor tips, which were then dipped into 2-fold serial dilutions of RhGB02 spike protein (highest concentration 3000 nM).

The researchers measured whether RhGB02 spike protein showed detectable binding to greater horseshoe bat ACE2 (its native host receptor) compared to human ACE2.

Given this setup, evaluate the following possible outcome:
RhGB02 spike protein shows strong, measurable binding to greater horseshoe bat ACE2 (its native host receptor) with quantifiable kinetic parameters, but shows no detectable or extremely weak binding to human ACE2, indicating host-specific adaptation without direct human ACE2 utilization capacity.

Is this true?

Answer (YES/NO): NO